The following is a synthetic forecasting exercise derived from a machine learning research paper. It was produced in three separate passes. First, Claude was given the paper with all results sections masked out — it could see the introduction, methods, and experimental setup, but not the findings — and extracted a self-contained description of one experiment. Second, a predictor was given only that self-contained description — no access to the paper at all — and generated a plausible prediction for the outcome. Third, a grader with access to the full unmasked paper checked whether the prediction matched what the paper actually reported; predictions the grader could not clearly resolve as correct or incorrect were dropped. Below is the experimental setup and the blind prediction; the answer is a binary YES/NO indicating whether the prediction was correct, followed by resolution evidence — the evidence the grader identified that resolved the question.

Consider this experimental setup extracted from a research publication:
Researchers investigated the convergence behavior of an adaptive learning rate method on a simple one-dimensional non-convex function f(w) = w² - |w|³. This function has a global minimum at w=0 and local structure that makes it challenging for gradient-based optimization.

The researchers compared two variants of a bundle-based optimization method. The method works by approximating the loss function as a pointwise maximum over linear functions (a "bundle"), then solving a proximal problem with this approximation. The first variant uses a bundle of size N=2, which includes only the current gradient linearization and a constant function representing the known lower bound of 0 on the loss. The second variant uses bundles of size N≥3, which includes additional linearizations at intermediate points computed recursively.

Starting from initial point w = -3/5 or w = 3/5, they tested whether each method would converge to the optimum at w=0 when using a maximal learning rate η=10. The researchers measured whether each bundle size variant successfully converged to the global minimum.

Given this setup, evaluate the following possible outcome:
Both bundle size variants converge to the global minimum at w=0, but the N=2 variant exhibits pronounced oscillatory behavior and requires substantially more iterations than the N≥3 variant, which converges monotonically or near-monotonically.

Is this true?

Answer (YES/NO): NO